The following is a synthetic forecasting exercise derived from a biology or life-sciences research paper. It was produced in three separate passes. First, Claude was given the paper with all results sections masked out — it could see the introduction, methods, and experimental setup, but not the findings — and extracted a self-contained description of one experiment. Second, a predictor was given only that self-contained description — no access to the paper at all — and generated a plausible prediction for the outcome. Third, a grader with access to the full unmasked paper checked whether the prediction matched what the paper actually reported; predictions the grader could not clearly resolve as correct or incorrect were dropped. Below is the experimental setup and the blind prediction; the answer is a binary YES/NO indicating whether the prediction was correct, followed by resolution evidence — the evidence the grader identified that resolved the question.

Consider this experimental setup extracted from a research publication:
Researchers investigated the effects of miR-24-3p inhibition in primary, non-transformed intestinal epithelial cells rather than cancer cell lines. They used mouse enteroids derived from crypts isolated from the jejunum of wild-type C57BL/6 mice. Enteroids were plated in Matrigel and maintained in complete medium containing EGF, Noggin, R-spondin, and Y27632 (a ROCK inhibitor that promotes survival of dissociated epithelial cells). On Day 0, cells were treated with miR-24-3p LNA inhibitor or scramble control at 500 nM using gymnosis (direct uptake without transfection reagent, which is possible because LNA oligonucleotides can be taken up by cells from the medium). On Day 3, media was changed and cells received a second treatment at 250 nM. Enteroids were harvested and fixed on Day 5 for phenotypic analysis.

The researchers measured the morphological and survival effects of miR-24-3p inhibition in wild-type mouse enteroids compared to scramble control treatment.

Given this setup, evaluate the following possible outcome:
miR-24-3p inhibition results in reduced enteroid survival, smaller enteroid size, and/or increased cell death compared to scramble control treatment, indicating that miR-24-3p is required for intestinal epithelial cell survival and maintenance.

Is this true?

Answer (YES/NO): NO